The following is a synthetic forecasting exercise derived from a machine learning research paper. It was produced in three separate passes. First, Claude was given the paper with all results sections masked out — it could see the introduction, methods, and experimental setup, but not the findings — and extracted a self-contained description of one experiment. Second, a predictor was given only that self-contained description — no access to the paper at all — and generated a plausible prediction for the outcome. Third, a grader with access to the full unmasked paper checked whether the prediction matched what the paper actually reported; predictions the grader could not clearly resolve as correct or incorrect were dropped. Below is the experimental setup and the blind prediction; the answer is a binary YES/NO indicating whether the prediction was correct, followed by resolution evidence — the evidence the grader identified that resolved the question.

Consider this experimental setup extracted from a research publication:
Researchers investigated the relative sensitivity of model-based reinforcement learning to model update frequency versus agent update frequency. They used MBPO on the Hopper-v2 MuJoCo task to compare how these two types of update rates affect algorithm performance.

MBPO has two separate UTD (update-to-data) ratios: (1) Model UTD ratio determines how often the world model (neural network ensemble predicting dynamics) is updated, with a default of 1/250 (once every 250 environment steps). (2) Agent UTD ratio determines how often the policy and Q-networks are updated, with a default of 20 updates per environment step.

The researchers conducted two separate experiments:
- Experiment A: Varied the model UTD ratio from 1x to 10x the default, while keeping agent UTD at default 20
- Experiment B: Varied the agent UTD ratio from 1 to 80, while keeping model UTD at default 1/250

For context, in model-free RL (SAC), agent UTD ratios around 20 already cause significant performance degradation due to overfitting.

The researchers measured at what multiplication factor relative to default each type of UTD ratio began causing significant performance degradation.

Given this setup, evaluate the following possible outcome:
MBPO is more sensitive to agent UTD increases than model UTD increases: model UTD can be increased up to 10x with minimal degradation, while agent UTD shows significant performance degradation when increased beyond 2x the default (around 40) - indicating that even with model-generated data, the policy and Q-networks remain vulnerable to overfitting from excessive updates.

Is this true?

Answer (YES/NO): NO